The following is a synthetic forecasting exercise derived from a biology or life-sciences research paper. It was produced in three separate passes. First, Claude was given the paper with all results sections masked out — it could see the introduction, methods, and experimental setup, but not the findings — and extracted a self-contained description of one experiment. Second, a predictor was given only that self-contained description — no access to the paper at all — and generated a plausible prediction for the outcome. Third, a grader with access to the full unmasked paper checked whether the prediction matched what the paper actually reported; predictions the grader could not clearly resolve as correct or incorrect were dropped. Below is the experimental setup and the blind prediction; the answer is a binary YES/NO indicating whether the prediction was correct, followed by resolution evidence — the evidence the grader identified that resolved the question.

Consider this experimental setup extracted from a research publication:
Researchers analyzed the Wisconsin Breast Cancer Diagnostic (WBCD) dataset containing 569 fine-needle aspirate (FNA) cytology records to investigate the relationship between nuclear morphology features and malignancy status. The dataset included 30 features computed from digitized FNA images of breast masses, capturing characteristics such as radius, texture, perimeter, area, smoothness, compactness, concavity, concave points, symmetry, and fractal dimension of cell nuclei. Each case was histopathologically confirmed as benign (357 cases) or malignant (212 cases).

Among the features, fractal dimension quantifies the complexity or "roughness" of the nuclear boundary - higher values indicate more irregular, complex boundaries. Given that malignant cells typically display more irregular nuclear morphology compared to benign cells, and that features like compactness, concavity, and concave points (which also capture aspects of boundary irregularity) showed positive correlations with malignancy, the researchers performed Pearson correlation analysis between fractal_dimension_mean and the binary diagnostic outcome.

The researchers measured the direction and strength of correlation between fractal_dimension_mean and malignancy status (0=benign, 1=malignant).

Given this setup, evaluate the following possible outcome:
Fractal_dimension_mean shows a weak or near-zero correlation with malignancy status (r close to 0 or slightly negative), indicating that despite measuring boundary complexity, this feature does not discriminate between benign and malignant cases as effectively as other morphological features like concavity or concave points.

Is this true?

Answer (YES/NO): YES